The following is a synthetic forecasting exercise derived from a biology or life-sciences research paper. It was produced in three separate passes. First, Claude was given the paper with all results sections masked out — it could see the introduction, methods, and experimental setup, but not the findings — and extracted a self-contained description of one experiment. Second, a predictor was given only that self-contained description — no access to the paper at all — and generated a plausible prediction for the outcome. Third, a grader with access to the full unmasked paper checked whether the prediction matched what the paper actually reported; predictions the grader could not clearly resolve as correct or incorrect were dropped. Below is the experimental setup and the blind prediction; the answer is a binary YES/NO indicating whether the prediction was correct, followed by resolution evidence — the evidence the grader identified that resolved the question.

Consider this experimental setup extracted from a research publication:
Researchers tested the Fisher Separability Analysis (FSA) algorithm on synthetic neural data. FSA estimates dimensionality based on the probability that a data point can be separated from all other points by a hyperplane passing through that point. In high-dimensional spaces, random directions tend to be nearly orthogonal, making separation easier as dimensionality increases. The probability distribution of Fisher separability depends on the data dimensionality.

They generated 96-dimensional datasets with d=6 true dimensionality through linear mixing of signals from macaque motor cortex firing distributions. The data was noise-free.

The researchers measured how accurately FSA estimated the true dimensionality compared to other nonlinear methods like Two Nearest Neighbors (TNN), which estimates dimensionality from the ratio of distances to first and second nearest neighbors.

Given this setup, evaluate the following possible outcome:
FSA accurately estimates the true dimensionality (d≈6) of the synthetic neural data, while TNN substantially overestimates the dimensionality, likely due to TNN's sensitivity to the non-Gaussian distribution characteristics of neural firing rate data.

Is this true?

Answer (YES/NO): NO